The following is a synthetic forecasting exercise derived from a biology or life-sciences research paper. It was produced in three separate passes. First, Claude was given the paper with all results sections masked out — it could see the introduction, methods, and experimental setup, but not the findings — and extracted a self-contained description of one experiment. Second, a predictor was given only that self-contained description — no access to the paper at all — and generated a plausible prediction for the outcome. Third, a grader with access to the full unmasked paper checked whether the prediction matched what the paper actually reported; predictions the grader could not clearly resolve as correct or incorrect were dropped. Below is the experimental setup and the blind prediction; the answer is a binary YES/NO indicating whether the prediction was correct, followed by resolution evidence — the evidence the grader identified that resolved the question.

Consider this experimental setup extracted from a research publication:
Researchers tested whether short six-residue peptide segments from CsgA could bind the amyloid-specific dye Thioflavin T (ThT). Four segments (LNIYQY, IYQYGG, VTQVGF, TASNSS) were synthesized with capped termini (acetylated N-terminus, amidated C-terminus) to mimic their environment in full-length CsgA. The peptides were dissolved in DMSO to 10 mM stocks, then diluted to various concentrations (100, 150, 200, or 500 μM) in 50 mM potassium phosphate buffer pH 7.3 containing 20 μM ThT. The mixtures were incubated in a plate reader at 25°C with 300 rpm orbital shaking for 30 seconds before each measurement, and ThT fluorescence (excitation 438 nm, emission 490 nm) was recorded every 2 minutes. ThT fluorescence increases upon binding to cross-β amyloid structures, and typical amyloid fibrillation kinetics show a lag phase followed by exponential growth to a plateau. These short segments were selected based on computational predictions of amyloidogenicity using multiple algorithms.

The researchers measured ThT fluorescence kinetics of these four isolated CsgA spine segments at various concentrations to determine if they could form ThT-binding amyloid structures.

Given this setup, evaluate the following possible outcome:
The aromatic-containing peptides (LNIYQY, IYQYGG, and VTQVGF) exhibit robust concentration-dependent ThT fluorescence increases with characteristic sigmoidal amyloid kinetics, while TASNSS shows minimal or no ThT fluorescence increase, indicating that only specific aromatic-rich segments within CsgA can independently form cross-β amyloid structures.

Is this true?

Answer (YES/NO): YES